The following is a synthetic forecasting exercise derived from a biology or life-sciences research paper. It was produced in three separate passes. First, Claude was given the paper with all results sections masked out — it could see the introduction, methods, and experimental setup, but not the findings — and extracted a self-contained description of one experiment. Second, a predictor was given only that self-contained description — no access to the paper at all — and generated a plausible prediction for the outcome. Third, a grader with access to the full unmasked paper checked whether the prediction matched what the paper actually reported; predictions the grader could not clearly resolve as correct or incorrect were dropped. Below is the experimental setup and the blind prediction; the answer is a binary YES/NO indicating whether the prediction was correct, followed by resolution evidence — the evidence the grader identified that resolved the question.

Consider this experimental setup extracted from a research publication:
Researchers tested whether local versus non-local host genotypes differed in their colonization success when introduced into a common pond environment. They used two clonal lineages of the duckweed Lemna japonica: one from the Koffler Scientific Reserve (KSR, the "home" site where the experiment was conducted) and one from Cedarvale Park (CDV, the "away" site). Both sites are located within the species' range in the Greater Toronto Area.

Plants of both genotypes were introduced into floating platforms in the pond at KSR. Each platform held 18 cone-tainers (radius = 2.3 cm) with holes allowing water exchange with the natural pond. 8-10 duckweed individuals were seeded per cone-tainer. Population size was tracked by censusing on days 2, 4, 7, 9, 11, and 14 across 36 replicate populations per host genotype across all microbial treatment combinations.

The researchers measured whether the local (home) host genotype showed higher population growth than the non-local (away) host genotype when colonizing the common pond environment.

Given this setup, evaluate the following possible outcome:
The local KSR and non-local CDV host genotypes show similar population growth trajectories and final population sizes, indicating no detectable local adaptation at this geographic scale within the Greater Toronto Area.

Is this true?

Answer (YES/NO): NO